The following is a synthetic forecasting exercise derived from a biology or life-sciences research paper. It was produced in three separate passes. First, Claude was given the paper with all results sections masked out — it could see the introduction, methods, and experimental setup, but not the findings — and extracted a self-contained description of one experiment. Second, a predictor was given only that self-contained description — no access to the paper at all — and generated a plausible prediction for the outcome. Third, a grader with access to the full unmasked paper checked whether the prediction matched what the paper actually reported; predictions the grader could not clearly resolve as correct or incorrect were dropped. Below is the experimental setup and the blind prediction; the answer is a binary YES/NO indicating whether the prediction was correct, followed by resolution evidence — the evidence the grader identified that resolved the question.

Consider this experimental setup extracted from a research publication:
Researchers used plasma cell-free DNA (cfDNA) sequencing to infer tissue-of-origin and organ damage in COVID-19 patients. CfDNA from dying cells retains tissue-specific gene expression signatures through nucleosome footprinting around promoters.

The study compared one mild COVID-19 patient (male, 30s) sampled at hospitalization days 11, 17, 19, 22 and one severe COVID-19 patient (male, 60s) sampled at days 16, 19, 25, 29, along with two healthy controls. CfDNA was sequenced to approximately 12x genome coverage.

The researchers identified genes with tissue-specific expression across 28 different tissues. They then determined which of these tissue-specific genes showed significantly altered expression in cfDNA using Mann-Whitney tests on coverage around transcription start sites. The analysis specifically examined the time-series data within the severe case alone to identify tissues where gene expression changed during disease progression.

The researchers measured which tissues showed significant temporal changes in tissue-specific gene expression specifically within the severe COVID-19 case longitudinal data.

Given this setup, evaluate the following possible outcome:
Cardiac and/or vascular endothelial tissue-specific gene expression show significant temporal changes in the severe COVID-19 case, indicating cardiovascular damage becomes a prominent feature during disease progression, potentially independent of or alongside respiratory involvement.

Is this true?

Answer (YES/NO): YES